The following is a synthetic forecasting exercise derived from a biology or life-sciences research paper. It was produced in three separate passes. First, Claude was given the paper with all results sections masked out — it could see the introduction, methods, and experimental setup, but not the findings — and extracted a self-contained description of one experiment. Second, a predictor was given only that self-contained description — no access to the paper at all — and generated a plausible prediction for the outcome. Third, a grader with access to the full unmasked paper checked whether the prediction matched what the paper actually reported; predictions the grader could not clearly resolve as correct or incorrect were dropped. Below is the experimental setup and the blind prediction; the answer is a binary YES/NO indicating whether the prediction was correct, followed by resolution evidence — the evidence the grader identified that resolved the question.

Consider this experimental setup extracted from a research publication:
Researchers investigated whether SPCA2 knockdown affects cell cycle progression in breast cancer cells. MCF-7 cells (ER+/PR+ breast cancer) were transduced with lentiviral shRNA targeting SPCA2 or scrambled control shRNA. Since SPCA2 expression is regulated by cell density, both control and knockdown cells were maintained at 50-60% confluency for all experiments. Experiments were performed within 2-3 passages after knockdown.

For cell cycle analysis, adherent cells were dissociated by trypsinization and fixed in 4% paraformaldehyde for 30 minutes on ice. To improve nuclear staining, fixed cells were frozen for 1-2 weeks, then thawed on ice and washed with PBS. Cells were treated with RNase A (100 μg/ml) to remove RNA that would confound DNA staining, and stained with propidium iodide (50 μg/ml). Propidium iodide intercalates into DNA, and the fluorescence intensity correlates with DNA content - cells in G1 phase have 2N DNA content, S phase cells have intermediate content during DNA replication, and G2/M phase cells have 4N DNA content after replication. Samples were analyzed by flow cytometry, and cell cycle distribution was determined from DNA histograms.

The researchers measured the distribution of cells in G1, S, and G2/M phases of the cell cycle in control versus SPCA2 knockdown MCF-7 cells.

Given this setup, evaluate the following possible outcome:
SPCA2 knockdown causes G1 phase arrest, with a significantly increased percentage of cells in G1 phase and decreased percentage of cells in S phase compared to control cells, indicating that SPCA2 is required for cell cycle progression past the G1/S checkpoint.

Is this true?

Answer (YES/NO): YES